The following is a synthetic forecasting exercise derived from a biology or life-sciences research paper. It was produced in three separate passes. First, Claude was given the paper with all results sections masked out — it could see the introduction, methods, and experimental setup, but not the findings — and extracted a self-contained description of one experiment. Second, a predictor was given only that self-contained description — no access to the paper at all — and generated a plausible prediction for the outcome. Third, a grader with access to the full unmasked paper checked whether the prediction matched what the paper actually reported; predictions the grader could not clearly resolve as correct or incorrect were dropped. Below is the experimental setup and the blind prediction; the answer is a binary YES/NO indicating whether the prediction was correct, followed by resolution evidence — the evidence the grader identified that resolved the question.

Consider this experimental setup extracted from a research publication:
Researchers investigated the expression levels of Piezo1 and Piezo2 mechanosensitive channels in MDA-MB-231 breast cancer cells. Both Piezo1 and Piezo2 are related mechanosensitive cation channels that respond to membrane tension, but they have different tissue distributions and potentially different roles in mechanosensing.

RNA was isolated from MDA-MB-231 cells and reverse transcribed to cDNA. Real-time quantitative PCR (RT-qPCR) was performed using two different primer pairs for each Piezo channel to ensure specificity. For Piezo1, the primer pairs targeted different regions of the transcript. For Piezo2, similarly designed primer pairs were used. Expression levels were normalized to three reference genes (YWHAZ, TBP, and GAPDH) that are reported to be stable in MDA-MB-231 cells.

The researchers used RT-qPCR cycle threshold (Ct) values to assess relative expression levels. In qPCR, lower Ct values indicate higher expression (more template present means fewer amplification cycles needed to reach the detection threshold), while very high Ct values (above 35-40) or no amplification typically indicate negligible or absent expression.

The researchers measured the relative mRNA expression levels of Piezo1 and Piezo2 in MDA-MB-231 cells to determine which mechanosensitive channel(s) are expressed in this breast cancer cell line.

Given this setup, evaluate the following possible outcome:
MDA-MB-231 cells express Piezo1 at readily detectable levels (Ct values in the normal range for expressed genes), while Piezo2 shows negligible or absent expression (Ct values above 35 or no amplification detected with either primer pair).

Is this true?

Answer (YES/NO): NO